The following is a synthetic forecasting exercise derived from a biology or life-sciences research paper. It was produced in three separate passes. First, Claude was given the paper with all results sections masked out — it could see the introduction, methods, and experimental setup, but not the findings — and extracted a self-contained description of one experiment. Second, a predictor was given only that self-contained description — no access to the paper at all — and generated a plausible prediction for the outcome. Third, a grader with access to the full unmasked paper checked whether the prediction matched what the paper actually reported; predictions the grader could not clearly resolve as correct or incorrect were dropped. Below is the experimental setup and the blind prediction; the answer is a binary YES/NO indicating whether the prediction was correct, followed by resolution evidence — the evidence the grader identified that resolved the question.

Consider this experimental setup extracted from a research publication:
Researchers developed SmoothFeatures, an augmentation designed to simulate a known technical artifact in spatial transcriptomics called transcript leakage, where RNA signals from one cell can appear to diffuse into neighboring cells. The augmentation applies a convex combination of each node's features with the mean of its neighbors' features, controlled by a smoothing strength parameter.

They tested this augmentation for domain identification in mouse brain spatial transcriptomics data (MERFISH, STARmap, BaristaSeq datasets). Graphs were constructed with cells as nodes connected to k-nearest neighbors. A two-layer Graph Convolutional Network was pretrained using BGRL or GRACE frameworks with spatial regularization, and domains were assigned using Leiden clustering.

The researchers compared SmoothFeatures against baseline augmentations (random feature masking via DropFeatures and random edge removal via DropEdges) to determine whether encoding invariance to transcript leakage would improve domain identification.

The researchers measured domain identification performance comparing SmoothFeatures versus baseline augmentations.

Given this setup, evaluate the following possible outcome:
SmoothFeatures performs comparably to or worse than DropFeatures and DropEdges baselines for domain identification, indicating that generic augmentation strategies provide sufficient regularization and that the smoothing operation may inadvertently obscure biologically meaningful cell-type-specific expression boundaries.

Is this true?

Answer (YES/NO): NO